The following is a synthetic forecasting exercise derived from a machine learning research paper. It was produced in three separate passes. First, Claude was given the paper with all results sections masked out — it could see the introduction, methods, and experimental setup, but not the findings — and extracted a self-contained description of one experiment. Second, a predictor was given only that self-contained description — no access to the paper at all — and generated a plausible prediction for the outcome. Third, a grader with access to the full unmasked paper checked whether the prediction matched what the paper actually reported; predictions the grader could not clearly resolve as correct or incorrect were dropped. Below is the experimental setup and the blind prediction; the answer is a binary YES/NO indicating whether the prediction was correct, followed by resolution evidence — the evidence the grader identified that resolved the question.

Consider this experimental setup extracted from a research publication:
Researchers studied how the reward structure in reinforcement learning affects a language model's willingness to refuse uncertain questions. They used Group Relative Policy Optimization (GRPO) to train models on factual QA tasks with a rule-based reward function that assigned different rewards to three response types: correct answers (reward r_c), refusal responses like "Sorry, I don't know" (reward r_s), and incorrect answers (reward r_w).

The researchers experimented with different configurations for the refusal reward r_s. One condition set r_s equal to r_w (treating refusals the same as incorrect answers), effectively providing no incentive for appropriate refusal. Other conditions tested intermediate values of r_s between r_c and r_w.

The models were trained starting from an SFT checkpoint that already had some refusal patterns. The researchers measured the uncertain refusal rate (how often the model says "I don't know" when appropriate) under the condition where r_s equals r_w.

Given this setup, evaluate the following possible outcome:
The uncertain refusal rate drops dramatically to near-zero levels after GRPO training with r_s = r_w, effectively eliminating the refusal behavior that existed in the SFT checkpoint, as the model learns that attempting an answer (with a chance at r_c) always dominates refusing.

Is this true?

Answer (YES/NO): YES